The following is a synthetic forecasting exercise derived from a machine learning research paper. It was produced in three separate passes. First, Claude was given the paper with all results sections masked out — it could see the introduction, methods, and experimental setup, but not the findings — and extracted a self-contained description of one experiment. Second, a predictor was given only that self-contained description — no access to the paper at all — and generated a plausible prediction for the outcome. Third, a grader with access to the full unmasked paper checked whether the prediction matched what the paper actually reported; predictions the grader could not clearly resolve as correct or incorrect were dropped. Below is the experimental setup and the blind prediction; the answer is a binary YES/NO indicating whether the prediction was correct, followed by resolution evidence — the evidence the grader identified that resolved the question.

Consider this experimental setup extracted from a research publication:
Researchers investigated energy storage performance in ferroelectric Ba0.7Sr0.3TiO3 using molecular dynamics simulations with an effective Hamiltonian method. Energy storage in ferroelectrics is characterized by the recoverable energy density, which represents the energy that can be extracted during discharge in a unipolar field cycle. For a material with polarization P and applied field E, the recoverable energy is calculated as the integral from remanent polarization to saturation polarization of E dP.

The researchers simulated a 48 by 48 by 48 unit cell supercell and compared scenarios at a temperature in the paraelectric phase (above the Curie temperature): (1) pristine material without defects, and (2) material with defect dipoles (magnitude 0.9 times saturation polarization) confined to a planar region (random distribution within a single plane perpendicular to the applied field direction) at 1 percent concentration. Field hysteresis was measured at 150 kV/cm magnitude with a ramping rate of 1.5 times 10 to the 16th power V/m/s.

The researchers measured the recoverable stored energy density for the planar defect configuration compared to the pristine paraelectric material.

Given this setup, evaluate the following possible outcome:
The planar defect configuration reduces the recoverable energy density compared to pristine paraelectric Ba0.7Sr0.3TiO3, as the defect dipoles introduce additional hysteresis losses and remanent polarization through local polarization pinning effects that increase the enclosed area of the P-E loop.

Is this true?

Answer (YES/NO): NO